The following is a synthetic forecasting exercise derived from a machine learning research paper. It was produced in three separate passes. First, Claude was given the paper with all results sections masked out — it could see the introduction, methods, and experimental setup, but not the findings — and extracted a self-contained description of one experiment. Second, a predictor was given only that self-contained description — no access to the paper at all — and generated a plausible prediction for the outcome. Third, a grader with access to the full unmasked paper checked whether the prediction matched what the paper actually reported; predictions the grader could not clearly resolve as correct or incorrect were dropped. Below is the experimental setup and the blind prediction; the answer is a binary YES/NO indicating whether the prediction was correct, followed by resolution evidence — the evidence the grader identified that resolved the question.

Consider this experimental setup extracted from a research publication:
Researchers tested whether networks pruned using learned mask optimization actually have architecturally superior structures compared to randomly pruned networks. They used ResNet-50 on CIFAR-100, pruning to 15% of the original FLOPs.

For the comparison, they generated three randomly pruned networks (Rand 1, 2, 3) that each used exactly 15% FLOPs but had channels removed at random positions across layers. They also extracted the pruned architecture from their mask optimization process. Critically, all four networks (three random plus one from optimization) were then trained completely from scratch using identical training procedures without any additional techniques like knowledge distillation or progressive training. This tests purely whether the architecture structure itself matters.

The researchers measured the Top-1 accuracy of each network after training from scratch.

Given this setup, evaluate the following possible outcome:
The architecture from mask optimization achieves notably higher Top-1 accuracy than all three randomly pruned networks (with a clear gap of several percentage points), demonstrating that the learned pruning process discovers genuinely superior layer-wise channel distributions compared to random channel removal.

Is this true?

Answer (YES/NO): NO